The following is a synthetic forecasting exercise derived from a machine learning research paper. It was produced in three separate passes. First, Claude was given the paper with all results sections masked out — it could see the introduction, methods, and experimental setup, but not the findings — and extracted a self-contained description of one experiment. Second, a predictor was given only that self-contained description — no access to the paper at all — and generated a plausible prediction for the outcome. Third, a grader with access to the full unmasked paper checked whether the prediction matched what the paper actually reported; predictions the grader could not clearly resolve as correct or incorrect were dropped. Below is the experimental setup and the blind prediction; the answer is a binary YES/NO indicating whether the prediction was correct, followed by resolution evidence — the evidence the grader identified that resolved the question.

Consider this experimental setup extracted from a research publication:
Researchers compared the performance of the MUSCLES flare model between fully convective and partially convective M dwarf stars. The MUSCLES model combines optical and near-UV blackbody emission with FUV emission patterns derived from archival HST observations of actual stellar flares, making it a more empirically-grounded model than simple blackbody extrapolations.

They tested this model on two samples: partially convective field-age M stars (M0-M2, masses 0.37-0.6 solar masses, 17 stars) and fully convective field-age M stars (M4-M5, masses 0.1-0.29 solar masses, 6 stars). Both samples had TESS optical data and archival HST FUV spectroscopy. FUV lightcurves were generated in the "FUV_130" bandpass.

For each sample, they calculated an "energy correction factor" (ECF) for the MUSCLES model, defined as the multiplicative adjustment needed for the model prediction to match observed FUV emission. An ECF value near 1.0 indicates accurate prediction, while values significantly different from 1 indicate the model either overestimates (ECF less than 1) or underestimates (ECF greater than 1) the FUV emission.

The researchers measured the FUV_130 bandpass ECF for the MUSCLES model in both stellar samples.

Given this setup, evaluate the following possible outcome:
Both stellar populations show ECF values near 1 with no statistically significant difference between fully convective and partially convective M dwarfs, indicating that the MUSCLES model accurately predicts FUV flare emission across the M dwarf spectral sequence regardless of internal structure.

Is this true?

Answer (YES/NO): NO